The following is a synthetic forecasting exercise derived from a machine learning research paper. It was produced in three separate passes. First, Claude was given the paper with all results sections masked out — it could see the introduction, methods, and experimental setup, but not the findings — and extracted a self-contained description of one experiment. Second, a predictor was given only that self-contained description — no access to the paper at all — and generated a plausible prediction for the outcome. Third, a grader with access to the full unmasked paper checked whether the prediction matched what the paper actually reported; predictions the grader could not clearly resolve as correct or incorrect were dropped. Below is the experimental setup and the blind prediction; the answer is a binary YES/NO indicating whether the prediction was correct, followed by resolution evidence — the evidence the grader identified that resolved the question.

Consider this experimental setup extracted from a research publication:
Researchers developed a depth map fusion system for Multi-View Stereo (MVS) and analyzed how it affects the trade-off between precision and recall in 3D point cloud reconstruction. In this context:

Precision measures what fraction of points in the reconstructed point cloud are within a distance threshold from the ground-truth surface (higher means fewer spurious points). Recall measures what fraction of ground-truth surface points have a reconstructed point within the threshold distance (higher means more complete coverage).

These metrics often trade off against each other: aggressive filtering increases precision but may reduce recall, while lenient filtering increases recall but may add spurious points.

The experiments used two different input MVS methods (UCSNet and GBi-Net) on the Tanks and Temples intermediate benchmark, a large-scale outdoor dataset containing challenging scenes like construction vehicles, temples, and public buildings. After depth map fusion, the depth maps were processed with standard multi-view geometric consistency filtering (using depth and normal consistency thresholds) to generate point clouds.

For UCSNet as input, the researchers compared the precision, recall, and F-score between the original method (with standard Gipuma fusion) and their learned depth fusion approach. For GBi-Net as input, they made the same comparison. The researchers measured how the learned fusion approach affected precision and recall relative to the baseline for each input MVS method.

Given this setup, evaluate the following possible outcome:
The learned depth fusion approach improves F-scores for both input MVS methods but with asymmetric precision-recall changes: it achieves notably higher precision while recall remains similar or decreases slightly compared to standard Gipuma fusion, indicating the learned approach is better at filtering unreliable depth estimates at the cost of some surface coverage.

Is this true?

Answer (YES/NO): NO